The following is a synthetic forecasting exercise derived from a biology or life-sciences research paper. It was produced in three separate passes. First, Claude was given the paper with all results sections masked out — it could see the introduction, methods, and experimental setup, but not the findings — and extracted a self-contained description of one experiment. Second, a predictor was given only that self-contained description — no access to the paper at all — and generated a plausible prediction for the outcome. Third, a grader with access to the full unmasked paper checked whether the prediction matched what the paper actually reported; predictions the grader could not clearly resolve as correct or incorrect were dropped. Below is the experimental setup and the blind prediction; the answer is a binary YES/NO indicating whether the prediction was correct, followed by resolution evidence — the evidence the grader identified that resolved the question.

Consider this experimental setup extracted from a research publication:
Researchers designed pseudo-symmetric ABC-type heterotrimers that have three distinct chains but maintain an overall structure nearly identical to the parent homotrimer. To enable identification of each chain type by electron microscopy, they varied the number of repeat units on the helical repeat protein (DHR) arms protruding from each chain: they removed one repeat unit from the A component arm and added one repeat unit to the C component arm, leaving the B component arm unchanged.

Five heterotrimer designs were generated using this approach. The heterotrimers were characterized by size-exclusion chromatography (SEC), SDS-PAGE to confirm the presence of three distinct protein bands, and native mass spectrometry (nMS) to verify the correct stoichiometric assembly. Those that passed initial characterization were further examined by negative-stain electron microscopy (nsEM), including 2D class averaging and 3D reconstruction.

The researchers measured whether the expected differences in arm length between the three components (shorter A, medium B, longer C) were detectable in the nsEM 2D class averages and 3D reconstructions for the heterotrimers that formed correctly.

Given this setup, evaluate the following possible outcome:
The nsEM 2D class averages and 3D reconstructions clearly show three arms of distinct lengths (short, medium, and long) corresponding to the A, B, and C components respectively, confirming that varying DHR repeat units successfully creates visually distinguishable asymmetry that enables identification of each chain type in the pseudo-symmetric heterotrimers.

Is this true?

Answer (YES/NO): YES